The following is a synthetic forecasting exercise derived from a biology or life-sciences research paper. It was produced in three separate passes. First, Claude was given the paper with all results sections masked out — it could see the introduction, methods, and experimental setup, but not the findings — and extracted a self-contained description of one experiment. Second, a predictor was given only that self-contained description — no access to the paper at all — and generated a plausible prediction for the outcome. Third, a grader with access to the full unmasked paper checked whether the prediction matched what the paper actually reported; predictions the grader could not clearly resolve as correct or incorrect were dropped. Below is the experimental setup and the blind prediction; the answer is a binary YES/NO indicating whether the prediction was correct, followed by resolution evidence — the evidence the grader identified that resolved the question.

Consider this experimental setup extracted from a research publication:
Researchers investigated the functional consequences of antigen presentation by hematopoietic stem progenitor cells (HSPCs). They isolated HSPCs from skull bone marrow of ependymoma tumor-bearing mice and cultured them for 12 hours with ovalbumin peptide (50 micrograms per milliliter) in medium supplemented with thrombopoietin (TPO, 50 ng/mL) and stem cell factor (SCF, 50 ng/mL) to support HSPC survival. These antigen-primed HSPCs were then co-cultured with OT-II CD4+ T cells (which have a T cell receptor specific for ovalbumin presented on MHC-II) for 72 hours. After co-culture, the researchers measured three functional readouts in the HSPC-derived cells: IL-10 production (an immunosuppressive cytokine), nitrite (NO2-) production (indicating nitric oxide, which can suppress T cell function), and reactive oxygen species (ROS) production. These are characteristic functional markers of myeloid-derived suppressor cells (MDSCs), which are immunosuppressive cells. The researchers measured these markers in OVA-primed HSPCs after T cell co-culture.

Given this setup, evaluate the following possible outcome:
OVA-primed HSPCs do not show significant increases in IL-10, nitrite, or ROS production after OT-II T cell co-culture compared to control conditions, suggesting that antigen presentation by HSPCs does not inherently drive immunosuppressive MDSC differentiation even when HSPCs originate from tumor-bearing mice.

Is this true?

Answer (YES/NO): NO